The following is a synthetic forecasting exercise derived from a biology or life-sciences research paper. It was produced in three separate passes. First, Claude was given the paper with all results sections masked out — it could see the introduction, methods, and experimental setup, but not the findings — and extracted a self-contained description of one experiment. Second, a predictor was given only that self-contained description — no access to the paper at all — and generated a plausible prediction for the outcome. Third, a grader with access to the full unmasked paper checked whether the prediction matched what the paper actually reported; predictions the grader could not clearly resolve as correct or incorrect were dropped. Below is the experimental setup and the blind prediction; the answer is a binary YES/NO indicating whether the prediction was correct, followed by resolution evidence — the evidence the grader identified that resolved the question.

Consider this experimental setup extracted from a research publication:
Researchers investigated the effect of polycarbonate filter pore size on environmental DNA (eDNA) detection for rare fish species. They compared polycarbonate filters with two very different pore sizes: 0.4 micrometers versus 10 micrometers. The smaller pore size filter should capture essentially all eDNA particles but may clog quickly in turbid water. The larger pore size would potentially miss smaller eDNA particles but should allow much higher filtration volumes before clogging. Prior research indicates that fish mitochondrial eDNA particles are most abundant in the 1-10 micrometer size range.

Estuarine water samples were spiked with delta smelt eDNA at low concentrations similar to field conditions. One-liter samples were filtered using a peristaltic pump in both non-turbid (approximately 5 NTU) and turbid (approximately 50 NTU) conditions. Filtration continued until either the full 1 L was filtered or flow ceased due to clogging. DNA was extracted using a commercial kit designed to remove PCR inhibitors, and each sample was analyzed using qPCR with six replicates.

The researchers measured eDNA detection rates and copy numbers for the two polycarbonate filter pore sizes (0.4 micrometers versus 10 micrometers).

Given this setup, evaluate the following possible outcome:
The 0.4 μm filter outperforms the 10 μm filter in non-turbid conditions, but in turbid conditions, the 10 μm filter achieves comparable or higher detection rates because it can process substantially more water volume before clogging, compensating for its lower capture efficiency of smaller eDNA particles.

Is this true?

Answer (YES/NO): NO